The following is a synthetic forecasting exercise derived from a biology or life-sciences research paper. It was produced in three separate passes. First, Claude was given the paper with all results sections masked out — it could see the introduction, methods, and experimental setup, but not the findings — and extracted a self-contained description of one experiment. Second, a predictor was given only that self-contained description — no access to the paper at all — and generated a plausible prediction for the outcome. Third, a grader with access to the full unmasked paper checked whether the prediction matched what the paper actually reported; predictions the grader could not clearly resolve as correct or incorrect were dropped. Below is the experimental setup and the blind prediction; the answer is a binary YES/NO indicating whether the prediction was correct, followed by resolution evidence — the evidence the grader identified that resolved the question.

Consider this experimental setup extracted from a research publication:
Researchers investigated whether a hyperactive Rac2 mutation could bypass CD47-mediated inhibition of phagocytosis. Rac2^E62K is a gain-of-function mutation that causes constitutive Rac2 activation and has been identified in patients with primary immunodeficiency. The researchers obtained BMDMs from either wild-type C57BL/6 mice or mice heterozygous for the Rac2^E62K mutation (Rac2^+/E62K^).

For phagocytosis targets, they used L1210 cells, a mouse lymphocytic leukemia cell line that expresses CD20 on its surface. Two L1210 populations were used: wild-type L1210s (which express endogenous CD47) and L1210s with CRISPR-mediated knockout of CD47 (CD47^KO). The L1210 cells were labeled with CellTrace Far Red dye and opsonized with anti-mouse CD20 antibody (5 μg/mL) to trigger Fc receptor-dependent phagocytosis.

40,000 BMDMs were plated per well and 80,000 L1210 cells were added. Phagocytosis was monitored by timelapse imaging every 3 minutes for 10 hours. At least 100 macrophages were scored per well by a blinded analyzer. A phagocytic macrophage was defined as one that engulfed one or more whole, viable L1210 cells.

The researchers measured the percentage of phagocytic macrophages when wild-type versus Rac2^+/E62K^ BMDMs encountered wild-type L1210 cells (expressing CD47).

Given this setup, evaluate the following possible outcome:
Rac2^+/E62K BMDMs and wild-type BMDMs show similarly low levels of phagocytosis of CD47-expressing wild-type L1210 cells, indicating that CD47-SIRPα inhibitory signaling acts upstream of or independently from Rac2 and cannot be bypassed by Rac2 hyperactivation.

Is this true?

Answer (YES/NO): NO